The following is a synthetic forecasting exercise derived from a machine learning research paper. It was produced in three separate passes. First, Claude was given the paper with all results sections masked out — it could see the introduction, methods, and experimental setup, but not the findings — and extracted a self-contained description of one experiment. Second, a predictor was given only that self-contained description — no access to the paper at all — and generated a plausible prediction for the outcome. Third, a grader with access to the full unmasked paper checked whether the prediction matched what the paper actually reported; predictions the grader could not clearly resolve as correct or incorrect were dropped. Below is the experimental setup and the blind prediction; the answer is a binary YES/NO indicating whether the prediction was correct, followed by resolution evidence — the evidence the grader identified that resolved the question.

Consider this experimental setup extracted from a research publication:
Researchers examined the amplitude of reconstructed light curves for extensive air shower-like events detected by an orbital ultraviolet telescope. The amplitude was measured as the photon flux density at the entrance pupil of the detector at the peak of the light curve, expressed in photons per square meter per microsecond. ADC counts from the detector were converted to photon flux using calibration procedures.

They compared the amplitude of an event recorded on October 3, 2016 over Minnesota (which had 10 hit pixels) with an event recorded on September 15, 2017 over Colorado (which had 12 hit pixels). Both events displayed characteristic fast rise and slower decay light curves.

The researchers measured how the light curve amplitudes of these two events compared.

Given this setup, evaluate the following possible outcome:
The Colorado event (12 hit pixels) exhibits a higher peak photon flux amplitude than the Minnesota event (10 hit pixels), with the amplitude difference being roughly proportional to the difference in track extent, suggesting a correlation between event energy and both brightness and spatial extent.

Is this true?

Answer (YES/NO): NO